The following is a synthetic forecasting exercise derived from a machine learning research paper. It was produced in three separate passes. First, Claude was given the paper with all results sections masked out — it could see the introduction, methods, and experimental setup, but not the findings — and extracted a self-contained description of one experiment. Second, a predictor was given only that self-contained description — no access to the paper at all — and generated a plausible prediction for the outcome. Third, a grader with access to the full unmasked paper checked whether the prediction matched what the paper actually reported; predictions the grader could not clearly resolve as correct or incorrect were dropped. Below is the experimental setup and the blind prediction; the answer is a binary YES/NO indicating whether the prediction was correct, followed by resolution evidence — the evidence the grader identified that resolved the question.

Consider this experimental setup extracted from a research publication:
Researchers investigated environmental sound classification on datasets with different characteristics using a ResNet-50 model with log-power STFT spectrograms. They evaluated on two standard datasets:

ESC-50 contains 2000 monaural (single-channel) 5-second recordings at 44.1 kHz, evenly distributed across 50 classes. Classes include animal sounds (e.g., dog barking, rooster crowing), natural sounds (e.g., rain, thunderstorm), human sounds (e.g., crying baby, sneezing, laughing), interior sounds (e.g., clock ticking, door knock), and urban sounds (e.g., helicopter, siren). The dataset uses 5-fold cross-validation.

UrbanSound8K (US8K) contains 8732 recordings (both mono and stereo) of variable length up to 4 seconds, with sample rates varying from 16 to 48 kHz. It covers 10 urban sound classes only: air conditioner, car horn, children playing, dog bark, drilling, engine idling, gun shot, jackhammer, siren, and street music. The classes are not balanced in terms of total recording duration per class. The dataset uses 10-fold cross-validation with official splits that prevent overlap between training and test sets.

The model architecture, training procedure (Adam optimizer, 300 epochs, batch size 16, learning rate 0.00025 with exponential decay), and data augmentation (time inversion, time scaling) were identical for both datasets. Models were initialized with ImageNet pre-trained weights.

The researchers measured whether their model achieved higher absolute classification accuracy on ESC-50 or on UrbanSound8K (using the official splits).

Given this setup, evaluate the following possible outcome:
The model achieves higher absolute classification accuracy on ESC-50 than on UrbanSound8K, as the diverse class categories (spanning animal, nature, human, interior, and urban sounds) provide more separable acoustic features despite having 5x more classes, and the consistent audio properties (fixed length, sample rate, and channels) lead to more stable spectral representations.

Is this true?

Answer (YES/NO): YES